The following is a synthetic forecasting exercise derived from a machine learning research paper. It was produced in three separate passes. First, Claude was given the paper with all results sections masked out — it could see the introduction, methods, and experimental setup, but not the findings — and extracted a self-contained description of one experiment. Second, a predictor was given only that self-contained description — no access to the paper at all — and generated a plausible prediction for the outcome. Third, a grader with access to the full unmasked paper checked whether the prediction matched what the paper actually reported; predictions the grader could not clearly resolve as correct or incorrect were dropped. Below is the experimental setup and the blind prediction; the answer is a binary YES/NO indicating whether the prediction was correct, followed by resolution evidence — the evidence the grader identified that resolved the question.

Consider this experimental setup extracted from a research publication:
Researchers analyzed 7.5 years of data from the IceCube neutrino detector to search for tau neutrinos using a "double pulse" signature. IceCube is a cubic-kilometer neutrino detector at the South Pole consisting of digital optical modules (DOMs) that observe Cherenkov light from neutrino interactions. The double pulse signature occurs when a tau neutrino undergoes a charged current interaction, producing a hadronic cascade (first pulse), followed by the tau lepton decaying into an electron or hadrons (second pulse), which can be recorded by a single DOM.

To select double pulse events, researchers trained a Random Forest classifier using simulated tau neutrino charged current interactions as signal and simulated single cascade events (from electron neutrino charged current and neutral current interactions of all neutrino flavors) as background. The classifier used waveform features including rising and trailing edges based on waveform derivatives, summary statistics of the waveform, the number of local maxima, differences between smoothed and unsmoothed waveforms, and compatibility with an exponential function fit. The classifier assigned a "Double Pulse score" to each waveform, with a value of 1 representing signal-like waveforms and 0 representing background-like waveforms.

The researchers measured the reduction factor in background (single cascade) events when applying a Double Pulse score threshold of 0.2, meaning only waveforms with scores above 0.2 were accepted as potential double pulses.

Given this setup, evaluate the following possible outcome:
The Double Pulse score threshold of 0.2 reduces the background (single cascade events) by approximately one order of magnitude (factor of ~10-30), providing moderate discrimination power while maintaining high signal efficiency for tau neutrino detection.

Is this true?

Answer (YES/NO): NO